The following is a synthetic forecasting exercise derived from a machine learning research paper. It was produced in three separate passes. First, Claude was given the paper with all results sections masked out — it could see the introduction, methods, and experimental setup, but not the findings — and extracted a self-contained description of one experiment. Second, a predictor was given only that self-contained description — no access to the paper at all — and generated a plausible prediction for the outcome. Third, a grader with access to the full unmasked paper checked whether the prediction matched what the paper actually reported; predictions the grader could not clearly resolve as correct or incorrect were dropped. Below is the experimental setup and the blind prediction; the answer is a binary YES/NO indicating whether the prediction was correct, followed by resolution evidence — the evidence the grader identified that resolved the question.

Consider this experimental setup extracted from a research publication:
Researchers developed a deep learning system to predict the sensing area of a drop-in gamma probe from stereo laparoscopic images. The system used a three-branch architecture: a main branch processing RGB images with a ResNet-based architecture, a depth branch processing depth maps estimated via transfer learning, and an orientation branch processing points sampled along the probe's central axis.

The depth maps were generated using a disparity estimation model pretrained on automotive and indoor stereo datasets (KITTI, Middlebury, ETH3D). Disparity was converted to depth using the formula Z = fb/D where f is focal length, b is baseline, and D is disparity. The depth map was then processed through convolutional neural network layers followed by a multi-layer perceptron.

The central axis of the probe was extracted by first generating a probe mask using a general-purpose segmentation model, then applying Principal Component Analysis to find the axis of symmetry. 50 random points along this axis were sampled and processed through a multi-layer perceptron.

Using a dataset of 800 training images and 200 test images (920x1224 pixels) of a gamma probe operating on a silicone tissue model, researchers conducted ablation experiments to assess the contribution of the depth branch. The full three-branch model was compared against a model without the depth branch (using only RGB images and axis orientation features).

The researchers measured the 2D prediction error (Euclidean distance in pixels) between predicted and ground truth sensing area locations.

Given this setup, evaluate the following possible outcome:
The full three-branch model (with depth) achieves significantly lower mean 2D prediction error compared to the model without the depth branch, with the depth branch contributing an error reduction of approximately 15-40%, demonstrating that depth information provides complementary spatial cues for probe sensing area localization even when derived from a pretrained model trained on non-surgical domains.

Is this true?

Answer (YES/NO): YES